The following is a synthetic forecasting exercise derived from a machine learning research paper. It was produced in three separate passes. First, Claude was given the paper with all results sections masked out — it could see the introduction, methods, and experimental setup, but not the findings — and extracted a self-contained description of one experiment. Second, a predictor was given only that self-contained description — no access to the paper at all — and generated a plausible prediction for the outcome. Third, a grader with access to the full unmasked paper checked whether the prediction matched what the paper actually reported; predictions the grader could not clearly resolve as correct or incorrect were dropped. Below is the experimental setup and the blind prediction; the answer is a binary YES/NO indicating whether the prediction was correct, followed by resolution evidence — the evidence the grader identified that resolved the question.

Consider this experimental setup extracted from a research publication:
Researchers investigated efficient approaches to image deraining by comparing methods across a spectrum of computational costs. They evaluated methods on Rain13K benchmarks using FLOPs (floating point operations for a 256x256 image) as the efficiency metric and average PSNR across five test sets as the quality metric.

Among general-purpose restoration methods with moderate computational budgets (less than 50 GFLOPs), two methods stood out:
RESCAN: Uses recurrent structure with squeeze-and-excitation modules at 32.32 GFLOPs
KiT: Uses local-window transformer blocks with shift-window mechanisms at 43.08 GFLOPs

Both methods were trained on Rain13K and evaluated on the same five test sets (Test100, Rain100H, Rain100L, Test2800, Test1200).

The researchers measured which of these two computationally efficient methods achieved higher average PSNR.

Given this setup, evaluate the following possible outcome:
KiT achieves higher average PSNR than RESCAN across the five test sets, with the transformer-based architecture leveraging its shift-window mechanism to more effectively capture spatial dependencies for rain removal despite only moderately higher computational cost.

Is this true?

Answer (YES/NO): YES